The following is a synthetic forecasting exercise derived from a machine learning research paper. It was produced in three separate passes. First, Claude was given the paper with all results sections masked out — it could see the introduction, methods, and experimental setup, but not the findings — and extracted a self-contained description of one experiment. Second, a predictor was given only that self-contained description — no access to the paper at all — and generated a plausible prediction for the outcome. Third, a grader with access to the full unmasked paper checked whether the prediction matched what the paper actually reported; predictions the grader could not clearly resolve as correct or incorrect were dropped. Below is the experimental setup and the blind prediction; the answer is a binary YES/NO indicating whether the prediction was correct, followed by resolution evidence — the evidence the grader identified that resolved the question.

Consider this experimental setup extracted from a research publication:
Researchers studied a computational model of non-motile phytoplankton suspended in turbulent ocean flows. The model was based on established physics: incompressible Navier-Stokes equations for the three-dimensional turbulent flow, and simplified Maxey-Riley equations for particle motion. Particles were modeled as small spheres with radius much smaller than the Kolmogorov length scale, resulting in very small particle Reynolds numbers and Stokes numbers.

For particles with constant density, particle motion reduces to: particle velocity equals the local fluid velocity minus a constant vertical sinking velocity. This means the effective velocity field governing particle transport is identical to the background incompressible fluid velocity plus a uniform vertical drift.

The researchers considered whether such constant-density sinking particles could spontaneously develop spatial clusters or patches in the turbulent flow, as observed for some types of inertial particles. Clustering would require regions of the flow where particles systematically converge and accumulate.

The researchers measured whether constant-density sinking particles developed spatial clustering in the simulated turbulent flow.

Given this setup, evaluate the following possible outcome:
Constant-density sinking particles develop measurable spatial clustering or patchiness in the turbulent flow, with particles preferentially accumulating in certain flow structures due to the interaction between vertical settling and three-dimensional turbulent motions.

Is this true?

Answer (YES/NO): NO